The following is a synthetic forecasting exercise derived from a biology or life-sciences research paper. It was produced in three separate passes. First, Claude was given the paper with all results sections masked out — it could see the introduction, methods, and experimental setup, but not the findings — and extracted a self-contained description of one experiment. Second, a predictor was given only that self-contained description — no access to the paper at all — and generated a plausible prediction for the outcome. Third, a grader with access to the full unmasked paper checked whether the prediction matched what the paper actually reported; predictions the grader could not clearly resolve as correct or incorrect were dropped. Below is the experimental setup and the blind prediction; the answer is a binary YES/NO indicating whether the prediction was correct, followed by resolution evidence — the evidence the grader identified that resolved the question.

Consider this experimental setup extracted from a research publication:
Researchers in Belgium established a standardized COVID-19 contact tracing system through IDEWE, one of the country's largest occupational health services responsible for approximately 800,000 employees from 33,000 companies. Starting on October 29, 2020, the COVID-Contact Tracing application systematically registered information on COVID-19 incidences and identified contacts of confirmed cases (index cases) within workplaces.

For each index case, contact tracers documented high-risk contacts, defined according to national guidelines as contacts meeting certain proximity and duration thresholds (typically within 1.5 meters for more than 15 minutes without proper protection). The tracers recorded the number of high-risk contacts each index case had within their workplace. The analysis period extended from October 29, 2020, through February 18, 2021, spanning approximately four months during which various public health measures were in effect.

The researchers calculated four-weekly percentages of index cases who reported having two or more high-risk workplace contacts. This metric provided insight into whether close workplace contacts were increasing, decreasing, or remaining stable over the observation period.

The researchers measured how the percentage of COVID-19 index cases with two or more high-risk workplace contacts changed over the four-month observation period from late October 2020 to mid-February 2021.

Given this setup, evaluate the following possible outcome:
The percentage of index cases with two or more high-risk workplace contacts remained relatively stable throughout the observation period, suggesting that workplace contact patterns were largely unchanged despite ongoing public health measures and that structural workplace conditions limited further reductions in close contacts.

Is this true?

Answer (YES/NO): NO